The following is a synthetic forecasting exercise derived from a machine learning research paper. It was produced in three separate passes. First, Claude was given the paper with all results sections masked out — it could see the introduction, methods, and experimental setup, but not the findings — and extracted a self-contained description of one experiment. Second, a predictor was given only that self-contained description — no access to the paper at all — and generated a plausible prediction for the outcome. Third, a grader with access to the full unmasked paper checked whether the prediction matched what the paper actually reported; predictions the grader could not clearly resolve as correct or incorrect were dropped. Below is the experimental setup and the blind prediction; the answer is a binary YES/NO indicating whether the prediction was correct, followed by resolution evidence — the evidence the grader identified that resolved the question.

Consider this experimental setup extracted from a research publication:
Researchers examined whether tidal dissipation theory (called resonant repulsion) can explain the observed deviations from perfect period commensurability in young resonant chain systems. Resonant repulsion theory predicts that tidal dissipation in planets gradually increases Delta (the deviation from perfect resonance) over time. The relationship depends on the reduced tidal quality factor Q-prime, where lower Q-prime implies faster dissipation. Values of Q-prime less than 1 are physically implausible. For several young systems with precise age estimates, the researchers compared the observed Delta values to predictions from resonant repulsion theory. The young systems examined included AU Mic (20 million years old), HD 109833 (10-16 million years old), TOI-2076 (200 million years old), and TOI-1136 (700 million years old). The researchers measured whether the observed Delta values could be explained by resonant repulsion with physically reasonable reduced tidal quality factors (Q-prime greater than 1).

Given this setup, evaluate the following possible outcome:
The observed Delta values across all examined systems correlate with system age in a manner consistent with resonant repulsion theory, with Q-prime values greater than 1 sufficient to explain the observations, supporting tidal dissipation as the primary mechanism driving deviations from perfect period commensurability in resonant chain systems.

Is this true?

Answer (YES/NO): NO